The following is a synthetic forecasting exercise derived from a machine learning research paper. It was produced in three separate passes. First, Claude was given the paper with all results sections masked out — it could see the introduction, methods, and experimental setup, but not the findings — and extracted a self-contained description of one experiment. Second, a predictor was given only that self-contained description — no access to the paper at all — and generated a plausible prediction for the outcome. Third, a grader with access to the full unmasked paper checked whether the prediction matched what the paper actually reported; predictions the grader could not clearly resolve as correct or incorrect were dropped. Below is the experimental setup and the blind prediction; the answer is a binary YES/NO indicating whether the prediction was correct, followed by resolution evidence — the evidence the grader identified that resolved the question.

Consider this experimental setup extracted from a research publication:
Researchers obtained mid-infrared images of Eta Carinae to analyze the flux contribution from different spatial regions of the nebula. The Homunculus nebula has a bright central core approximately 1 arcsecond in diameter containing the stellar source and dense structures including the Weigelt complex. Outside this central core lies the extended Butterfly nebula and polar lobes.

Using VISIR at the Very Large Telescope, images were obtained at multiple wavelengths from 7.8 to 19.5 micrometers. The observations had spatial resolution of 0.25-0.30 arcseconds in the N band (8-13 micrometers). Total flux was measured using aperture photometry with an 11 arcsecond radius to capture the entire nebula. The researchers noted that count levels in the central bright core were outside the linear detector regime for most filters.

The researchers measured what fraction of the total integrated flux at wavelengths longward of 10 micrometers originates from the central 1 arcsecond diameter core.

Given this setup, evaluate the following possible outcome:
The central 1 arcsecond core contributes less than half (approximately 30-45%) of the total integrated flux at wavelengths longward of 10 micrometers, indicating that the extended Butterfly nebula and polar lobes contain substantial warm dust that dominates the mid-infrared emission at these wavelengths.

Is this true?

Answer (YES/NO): NO